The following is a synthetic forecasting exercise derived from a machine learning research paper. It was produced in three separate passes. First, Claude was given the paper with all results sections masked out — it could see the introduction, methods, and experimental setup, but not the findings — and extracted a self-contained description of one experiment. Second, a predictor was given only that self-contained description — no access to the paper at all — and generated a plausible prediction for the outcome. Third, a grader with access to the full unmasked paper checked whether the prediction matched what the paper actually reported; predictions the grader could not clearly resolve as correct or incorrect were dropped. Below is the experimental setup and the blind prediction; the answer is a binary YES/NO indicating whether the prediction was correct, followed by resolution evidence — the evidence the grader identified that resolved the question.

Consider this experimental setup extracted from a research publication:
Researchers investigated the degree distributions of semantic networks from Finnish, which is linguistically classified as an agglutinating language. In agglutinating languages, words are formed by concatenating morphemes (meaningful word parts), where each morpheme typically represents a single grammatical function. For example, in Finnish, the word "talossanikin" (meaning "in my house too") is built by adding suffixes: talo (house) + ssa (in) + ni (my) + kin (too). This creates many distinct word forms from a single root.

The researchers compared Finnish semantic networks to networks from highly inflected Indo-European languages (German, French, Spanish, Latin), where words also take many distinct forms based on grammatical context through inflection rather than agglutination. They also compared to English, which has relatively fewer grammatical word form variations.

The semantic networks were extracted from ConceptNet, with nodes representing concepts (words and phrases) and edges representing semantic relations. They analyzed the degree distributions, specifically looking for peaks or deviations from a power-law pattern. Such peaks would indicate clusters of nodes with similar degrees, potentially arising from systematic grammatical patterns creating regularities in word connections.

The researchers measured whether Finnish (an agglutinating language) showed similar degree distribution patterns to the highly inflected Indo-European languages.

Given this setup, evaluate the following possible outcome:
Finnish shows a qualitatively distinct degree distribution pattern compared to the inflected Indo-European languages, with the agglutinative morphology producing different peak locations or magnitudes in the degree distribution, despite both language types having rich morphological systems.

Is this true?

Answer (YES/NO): NO